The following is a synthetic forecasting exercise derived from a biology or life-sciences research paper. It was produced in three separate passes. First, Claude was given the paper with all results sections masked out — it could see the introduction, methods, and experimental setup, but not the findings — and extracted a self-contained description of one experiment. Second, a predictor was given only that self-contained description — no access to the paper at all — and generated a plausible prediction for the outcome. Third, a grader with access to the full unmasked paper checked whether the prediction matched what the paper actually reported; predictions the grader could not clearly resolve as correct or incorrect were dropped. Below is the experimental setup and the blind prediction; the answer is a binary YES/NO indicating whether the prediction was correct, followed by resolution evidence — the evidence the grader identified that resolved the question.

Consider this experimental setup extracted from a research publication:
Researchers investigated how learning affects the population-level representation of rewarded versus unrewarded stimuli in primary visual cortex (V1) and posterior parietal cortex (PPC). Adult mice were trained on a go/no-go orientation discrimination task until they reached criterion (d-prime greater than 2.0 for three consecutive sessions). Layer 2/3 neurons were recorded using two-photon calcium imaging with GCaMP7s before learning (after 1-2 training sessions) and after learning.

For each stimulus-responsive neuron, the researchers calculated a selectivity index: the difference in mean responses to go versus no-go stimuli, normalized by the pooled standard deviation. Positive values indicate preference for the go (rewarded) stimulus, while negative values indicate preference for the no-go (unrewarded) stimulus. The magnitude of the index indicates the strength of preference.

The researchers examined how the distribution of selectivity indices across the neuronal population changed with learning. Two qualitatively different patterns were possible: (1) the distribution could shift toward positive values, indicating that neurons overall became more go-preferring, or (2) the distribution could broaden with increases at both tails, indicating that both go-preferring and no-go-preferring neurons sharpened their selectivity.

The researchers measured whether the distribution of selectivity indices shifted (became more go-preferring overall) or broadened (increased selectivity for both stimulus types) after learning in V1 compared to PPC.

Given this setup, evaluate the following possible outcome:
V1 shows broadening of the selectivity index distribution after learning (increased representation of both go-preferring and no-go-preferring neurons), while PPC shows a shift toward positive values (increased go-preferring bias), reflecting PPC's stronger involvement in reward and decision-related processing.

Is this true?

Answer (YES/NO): YES